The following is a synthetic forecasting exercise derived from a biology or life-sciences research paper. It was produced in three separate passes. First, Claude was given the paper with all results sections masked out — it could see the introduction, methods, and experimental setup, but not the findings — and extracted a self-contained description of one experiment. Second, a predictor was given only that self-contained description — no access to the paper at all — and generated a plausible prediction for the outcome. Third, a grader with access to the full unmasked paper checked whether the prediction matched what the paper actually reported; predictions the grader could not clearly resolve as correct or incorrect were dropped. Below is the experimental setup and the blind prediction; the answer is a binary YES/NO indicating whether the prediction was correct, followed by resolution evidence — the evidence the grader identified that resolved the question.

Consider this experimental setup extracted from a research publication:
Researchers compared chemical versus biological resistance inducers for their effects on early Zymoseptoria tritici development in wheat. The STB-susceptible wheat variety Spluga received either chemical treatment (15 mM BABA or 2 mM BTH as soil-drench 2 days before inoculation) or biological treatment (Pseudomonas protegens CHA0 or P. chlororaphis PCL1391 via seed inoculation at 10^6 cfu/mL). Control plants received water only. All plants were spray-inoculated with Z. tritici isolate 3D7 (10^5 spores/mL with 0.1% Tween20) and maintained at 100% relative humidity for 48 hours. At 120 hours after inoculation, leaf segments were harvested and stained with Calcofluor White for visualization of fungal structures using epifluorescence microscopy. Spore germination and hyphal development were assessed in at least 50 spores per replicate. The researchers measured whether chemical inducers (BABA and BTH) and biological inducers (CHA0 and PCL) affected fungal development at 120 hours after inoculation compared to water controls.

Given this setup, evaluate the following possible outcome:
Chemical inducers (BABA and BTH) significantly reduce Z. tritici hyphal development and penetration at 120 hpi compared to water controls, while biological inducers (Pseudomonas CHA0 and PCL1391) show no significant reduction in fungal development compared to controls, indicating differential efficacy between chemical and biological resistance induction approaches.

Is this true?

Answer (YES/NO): NO